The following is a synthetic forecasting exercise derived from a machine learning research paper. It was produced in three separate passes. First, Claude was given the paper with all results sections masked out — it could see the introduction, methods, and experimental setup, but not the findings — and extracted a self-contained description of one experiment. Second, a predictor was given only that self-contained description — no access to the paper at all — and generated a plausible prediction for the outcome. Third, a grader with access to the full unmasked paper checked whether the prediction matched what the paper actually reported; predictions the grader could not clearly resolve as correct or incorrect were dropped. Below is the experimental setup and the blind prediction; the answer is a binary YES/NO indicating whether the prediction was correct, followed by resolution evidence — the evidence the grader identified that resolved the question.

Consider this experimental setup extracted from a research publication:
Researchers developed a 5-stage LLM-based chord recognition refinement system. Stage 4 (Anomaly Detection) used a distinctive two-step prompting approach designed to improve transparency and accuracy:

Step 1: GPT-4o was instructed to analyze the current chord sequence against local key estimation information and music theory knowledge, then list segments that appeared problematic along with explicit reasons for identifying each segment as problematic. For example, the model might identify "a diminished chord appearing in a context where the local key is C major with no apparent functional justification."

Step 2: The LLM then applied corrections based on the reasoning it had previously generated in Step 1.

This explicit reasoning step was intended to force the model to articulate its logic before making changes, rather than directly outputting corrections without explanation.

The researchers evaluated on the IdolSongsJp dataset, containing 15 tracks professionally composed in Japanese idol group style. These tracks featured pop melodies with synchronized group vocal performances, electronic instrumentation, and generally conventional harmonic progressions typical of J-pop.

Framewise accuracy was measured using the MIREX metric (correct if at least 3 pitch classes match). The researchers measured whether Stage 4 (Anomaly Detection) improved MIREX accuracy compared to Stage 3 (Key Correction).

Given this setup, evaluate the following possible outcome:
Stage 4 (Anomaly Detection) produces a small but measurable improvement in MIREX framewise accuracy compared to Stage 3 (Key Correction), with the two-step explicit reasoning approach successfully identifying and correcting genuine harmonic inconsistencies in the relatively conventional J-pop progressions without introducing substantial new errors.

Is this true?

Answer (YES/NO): YES